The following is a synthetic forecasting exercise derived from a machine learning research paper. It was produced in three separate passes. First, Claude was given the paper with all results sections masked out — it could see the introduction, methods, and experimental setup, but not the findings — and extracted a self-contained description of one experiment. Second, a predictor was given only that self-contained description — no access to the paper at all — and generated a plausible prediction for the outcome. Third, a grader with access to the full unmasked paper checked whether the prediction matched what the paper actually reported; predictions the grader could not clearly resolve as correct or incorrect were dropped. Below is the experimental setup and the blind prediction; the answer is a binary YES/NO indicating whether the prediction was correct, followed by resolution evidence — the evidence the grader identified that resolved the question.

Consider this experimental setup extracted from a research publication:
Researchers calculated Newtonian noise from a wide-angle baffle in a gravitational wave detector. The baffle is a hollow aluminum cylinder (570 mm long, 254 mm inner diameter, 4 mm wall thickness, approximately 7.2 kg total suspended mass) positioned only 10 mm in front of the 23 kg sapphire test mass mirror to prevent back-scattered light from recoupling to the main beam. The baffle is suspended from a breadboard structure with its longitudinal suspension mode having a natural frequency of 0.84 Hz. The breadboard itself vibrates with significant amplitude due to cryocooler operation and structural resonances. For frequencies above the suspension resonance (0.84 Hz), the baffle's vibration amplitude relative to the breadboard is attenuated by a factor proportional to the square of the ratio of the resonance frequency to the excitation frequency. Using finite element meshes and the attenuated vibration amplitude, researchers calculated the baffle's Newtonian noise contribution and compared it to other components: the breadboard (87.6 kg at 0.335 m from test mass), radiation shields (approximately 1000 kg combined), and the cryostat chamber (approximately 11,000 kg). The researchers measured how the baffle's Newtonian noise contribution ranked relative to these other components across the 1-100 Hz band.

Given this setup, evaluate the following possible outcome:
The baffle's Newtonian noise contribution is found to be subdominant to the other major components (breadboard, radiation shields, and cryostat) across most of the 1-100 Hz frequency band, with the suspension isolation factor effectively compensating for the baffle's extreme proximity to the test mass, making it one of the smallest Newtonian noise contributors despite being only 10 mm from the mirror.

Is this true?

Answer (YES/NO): YES